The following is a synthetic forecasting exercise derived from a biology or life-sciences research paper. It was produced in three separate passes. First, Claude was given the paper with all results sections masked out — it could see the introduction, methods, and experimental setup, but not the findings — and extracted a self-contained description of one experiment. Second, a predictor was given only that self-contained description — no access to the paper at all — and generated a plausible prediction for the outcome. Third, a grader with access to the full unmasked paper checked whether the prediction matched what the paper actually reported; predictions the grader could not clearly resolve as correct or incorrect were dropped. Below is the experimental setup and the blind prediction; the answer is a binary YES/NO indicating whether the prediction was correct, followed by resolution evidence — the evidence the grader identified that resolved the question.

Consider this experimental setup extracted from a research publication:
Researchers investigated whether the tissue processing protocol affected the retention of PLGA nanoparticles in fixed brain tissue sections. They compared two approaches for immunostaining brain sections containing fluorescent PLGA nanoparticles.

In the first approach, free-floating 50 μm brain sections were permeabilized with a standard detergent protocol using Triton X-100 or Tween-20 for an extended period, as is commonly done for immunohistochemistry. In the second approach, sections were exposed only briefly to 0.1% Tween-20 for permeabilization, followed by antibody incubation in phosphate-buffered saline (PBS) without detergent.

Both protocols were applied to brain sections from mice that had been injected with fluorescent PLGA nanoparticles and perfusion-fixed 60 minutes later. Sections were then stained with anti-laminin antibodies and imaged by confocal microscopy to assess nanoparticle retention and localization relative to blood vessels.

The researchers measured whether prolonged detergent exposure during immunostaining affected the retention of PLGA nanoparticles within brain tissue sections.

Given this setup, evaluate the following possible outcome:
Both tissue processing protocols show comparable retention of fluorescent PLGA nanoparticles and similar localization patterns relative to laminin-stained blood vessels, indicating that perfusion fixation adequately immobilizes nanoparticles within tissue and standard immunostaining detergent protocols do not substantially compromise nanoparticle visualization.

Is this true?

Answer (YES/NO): NO